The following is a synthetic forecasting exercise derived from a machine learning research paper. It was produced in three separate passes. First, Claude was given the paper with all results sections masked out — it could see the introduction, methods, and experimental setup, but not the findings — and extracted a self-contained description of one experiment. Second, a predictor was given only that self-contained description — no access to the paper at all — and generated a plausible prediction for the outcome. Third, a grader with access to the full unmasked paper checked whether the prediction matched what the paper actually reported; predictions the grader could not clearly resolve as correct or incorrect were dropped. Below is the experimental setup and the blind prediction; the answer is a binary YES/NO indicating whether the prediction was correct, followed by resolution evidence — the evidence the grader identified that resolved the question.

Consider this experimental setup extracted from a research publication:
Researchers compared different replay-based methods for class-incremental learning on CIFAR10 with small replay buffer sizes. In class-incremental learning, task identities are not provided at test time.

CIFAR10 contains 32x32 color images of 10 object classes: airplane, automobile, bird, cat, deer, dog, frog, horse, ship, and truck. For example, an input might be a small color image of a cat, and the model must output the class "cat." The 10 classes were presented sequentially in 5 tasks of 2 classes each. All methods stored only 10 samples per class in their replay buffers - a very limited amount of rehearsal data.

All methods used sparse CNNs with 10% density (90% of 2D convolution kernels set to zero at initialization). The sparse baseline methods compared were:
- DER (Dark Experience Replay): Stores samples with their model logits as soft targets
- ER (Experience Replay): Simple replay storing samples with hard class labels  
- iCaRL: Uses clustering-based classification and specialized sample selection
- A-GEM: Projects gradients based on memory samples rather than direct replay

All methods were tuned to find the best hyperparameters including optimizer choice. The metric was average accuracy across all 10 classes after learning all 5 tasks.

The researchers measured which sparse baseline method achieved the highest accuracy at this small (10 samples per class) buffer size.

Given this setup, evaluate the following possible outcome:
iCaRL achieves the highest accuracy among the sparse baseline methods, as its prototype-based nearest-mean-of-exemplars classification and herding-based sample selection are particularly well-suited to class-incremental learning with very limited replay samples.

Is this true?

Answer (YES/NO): YES